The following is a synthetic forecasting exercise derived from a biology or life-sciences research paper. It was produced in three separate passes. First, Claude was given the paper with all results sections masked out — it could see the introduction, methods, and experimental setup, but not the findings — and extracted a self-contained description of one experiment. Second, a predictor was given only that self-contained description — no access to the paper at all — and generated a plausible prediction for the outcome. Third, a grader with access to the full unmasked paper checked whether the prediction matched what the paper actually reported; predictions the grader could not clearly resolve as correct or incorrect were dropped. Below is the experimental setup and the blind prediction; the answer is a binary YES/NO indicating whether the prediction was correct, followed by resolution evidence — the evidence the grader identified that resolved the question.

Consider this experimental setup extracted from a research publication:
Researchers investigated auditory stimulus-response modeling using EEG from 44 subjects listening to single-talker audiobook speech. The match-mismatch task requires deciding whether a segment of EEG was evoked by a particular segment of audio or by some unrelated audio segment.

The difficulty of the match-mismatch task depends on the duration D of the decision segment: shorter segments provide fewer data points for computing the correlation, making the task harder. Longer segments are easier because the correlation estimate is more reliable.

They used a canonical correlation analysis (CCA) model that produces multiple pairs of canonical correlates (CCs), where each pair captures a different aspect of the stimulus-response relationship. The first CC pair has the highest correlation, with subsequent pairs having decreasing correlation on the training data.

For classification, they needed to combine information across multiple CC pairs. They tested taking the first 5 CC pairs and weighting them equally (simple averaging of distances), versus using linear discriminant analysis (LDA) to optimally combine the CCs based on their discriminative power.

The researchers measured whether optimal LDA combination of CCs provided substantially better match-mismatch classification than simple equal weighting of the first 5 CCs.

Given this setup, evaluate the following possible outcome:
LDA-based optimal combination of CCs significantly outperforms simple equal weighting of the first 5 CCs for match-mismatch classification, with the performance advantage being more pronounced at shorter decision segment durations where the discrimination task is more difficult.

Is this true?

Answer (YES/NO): NO